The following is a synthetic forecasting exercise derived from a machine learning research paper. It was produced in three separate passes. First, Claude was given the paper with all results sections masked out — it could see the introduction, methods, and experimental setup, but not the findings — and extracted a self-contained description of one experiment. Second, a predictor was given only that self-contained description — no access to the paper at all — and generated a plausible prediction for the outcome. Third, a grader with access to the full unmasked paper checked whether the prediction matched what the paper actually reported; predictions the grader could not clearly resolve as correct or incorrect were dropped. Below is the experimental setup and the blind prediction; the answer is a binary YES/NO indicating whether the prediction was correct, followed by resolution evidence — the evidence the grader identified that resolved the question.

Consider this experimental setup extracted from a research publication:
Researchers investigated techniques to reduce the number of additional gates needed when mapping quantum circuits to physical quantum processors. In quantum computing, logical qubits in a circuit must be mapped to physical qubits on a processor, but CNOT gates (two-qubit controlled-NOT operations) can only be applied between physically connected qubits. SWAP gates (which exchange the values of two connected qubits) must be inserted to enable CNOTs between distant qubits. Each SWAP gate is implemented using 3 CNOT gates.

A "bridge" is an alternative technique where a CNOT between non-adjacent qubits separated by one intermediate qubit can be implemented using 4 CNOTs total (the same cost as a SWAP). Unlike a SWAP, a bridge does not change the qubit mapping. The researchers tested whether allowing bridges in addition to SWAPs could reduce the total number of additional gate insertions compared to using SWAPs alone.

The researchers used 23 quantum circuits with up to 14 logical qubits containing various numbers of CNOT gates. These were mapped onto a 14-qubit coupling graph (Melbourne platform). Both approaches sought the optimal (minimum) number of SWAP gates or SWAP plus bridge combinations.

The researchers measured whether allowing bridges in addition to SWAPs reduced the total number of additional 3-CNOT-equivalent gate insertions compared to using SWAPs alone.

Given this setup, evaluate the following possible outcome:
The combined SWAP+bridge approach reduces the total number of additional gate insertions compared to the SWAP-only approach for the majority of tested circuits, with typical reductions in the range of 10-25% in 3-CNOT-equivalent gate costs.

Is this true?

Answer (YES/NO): NO